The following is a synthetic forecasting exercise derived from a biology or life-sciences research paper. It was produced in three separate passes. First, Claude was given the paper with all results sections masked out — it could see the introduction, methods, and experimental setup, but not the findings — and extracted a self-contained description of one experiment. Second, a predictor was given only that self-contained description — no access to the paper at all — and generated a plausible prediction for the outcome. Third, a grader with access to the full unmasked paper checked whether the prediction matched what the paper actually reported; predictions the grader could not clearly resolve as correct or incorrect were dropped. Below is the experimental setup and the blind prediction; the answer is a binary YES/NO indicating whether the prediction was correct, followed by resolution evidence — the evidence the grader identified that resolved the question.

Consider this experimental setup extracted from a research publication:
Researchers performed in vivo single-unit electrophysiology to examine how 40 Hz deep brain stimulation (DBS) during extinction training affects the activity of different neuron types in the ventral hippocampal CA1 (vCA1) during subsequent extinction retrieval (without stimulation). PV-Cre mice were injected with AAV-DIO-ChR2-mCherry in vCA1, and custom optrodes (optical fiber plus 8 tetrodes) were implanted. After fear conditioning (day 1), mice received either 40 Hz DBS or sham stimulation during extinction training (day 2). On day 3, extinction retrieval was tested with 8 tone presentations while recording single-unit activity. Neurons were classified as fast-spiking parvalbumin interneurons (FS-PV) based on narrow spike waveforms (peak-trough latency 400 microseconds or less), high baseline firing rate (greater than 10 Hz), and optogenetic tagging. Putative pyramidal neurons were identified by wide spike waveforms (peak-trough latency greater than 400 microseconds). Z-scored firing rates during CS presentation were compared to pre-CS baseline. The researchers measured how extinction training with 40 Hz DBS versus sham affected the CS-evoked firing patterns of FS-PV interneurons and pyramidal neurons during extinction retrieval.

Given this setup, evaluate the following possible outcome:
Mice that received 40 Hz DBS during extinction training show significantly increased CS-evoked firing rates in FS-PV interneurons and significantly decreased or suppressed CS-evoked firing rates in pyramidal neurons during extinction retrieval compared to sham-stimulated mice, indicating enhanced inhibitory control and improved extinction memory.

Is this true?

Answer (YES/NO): YES